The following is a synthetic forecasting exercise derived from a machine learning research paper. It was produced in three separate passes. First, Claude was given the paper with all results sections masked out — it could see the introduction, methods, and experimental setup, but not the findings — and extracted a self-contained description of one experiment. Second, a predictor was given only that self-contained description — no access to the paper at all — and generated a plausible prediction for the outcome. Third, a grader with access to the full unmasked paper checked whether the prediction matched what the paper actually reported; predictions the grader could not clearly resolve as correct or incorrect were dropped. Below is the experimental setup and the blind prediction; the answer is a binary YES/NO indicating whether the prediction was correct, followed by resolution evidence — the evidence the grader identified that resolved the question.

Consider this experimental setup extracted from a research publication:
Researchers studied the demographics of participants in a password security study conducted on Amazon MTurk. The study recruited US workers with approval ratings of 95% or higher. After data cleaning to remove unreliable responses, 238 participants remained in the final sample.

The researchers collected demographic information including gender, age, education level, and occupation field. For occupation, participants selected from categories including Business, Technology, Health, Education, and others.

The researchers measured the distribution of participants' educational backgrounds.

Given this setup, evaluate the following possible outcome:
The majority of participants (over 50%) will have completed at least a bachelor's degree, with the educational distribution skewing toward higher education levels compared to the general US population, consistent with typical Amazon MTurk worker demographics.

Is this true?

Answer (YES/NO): YES